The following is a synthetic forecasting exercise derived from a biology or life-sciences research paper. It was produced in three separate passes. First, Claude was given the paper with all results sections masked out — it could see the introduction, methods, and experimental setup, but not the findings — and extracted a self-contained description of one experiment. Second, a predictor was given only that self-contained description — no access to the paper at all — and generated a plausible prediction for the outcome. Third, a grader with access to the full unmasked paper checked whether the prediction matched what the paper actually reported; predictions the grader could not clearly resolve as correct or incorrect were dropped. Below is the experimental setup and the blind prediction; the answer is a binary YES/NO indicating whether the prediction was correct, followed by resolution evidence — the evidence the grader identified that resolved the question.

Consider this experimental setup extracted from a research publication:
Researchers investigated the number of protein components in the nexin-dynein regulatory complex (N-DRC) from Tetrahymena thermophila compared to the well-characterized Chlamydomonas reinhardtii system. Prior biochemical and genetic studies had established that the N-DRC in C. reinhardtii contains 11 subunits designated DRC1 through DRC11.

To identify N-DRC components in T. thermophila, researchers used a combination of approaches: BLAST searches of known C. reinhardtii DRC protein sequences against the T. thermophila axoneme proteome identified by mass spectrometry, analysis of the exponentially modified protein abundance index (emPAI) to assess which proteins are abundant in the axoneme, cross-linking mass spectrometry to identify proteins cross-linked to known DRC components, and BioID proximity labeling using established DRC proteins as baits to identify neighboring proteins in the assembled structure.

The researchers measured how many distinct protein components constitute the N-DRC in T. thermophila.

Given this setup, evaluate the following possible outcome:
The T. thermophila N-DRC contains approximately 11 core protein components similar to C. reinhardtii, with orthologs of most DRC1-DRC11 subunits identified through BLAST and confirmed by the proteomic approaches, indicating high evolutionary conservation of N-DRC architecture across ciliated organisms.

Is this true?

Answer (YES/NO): NO